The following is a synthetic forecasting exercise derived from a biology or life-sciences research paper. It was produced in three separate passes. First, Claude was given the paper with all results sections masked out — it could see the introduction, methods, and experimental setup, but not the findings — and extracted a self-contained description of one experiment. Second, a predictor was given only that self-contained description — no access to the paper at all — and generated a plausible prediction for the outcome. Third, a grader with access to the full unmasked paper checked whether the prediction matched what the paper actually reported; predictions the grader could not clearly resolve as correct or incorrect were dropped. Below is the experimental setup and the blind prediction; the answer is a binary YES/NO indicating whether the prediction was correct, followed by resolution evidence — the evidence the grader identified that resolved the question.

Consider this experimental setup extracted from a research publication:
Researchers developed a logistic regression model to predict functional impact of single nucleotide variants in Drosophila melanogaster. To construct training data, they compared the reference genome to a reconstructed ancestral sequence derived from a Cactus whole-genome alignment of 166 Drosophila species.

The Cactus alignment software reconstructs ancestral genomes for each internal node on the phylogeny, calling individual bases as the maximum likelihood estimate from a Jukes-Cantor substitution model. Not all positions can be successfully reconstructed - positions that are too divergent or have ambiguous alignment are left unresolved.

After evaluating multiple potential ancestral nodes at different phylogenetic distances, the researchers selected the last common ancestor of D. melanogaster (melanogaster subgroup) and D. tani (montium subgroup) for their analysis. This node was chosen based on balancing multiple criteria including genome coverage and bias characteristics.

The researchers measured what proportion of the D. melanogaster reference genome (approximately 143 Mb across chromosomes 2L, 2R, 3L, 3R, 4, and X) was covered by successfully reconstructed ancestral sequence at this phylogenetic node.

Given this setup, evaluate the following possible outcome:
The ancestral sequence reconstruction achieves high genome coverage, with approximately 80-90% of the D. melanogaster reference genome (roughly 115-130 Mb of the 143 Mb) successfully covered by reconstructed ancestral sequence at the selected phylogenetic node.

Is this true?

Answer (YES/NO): NO